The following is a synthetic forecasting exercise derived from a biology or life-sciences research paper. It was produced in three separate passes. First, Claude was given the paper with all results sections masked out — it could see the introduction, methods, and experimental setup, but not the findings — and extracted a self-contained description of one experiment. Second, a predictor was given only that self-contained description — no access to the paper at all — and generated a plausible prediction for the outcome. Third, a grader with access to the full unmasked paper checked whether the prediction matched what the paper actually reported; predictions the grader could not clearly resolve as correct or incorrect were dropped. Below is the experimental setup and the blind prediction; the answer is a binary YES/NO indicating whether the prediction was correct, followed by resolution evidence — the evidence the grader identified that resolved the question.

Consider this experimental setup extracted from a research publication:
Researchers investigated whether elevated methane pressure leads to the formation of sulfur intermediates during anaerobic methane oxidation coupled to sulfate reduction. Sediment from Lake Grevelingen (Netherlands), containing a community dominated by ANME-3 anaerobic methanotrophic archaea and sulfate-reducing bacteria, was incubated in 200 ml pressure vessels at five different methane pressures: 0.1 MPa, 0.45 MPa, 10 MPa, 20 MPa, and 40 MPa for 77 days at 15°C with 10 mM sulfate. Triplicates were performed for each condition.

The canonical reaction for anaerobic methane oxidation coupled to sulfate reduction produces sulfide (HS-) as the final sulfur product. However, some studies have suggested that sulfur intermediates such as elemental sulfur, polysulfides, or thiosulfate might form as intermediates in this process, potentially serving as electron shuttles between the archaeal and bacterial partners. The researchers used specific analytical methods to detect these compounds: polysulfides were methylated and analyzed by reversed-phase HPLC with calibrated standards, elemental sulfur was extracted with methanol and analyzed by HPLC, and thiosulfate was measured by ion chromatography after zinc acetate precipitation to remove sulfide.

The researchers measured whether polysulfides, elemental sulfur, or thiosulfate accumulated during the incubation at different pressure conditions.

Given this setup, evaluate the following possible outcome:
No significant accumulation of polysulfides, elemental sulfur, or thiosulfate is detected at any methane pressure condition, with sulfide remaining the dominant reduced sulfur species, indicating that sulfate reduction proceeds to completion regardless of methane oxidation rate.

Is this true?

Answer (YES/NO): NO